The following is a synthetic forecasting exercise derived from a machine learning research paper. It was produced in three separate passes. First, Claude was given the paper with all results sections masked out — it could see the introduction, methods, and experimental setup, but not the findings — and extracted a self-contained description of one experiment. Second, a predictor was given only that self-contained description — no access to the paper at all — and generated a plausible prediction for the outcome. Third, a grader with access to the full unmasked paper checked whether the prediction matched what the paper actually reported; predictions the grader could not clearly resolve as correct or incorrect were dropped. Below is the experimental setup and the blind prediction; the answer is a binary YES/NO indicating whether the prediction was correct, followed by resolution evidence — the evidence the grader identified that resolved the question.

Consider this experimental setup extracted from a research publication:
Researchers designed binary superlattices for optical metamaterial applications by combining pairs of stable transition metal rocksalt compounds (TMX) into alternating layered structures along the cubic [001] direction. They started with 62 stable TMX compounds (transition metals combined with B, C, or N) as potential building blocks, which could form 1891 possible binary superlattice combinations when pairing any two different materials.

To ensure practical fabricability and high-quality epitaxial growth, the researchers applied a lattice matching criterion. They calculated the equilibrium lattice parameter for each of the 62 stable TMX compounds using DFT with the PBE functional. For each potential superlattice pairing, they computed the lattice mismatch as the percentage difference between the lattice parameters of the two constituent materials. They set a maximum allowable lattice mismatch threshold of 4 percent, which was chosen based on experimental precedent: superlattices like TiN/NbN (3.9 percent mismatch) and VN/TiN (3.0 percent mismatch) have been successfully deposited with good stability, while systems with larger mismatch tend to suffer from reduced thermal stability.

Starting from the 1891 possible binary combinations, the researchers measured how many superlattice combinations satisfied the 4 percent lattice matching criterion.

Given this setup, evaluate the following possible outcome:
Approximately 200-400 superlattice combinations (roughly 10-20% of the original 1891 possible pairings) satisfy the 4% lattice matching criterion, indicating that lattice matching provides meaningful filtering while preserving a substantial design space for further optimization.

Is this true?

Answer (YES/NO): NO